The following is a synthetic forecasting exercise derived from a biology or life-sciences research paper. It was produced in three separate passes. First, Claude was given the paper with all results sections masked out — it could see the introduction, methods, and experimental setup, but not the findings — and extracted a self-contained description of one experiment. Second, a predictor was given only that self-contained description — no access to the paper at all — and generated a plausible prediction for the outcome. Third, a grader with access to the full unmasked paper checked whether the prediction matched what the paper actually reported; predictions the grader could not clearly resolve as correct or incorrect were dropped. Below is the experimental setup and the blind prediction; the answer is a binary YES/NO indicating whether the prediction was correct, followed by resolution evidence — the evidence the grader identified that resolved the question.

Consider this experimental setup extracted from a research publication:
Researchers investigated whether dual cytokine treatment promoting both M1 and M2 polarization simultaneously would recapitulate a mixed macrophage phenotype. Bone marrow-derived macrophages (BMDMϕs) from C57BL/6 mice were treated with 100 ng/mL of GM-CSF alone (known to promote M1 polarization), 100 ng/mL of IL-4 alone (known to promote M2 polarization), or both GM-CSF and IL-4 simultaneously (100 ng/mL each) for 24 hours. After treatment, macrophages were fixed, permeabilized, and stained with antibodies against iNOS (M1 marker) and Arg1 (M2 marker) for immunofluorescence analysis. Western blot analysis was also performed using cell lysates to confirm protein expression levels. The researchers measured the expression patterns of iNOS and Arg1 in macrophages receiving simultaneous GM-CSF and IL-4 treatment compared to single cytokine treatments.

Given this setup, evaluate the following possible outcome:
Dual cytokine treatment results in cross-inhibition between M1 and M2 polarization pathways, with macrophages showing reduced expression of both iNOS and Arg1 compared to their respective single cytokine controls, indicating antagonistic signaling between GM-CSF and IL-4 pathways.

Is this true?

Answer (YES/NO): NO